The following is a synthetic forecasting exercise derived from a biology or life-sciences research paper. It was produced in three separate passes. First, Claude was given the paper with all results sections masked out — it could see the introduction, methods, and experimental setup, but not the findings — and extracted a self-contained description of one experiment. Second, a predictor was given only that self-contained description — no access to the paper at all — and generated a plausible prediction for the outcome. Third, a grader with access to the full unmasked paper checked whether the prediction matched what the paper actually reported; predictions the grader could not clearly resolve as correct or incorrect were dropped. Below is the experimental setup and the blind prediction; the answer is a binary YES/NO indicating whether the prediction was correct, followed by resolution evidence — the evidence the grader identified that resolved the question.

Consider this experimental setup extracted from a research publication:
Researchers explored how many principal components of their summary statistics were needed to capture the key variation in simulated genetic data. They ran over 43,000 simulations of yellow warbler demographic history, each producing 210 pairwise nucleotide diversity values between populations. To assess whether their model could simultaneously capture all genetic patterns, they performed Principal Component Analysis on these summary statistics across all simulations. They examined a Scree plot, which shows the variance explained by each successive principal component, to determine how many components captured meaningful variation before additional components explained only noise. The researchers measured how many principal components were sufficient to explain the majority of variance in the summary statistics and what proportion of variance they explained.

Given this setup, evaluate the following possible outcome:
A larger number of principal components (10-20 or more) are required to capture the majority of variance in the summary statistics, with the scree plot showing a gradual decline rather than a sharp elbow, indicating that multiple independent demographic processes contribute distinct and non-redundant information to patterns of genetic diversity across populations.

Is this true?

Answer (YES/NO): NO